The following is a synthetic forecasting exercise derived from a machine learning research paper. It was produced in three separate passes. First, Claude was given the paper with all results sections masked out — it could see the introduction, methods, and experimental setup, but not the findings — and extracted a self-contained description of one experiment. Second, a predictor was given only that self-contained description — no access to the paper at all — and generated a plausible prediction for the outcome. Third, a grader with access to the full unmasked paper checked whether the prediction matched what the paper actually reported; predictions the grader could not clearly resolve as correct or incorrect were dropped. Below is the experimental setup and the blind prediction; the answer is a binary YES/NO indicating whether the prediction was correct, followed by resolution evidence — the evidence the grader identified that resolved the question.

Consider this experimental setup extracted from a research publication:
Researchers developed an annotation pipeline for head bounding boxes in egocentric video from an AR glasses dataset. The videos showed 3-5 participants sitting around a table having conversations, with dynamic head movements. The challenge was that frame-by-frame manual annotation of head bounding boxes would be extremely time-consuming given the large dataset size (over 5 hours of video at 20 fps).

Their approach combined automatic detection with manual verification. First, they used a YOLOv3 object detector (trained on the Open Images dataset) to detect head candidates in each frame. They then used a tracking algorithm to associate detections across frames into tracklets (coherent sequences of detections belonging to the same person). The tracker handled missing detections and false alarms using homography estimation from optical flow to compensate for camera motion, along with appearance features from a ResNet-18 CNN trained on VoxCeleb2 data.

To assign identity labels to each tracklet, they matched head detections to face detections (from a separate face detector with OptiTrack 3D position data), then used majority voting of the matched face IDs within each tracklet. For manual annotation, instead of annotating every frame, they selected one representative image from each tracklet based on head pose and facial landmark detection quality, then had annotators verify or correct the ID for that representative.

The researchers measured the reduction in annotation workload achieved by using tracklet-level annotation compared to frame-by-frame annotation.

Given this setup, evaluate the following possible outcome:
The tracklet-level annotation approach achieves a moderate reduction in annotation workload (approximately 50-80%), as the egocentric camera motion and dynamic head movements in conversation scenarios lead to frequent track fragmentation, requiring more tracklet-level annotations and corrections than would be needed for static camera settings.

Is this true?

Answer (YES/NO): NO